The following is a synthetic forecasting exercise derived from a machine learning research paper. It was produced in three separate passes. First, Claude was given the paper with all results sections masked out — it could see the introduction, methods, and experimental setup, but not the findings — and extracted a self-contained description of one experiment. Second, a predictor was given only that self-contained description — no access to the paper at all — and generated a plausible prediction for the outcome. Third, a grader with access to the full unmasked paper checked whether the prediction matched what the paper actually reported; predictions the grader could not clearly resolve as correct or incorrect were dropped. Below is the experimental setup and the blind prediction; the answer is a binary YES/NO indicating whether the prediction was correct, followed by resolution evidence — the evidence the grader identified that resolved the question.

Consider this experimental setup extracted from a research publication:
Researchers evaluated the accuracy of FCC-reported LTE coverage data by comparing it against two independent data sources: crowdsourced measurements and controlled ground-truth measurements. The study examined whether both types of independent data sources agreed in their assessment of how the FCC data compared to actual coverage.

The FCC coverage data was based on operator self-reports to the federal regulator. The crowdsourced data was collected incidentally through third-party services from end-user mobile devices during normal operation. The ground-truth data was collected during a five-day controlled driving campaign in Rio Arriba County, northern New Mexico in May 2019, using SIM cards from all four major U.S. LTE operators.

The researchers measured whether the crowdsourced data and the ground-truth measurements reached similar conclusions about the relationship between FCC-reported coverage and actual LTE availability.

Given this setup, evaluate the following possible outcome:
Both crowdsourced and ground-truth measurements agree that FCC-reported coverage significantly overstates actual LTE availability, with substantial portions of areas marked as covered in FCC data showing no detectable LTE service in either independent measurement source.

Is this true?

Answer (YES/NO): YES